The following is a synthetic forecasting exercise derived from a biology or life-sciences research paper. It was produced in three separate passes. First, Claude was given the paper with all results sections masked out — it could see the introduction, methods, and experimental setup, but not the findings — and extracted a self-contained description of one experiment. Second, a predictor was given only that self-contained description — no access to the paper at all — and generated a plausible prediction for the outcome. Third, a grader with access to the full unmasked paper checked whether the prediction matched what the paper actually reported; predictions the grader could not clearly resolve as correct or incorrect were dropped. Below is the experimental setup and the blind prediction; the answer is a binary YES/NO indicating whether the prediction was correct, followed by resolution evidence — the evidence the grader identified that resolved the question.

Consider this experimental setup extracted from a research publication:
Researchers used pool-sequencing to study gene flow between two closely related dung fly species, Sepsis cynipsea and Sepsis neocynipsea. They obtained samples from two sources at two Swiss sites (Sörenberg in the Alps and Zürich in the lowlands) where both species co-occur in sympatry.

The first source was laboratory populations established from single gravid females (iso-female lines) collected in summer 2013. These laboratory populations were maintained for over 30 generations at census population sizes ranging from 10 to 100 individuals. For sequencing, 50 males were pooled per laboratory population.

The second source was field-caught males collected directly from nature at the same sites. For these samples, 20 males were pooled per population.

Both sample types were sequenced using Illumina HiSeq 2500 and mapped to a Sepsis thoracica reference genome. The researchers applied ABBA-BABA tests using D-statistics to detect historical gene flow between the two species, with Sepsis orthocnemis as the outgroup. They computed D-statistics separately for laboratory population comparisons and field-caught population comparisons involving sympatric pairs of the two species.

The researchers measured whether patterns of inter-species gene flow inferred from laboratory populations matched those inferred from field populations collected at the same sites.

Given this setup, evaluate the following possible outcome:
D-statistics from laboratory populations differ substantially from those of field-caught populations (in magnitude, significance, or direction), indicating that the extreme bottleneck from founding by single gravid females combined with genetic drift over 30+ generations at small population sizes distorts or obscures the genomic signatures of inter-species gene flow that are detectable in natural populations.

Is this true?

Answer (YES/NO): NO